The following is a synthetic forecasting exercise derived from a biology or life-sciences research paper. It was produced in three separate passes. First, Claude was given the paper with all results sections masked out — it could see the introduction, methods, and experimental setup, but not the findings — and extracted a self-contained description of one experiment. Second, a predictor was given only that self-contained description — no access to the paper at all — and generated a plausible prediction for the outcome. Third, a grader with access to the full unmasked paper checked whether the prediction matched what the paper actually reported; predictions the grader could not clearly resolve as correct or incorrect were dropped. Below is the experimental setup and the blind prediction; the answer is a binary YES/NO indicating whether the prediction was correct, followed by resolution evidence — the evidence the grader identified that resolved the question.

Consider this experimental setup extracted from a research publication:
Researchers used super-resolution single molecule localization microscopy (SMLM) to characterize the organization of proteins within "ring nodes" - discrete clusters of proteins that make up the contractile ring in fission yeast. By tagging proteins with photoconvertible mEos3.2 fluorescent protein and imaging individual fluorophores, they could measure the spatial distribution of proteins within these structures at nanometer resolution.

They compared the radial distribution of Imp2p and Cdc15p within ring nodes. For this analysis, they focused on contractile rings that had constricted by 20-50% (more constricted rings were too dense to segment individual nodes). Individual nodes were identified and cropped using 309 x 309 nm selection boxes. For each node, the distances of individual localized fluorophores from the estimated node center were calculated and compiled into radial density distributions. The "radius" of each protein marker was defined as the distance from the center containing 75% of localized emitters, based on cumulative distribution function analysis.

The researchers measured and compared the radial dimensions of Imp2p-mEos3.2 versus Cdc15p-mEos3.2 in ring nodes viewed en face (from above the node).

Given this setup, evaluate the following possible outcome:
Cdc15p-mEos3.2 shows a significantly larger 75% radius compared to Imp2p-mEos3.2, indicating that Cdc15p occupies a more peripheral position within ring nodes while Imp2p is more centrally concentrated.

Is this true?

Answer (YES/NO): NO